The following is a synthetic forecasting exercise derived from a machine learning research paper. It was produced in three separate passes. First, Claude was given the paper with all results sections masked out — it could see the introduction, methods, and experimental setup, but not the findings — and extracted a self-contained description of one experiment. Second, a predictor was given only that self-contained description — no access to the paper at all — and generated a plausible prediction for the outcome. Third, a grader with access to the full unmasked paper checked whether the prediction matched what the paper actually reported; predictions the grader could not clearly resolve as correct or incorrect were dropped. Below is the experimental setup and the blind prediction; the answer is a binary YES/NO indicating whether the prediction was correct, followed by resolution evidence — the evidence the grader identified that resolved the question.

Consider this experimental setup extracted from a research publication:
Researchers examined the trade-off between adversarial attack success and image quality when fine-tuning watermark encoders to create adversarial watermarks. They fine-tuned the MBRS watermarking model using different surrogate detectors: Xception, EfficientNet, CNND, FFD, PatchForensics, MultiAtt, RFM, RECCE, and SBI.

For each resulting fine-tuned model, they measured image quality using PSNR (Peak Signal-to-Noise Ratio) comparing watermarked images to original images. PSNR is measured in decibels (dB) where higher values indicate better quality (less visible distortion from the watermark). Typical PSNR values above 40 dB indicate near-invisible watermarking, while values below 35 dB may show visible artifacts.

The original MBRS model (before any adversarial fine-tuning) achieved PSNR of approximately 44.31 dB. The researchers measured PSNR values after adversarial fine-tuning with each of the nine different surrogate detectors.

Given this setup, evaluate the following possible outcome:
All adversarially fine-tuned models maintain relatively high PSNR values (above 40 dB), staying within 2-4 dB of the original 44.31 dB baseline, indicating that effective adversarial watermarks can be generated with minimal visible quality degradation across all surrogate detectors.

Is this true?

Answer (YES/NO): NO